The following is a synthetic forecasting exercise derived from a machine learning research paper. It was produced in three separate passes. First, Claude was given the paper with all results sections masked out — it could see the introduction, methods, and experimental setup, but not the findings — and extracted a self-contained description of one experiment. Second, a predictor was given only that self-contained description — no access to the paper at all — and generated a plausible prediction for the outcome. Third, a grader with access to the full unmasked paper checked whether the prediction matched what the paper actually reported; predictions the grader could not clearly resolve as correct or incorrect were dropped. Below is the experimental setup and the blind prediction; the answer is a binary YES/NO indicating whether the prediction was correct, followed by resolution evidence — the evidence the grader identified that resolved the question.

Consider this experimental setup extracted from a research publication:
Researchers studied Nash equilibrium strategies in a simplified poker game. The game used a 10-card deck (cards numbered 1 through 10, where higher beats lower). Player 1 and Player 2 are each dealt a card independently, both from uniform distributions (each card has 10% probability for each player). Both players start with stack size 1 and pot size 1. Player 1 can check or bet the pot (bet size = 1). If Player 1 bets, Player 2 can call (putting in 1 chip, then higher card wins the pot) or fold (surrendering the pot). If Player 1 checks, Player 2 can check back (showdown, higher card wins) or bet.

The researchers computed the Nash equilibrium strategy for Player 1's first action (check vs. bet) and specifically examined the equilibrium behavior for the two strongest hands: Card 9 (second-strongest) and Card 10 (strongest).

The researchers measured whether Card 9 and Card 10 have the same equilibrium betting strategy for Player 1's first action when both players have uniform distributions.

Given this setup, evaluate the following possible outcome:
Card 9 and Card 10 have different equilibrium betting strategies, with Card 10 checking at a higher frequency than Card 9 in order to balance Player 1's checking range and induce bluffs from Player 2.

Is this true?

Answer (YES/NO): YES